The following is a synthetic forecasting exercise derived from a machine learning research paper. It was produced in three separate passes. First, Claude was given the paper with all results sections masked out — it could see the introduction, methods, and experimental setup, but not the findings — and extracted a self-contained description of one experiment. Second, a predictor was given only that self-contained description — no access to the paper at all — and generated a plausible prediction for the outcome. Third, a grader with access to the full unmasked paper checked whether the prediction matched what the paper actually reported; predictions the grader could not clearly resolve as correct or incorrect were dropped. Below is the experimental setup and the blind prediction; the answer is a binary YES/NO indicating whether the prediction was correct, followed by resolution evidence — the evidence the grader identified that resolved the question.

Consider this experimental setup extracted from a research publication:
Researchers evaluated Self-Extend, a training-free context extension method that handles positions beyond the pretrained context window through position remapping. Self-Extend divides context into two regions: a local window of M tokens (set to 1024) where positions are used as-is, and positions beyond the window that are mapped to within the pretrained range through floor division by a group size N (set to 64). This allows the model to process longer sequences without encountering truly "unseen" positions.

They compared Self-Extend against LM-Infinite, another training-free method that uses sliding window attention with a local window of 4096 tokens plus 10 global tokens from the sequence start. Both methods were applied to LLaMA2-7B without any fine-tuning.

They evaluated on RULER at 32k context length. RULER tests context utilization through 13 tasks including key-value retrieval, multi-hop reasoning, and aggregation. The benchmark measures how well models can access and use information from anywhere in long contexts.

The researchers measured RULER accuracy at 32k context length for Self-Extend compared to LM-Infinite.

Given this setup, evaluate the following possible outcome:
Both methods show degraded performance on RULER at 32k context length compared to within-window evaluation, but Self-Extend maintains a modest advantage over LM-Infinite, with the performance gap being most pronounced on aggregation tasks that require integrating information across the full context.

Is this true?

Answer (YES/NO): NO